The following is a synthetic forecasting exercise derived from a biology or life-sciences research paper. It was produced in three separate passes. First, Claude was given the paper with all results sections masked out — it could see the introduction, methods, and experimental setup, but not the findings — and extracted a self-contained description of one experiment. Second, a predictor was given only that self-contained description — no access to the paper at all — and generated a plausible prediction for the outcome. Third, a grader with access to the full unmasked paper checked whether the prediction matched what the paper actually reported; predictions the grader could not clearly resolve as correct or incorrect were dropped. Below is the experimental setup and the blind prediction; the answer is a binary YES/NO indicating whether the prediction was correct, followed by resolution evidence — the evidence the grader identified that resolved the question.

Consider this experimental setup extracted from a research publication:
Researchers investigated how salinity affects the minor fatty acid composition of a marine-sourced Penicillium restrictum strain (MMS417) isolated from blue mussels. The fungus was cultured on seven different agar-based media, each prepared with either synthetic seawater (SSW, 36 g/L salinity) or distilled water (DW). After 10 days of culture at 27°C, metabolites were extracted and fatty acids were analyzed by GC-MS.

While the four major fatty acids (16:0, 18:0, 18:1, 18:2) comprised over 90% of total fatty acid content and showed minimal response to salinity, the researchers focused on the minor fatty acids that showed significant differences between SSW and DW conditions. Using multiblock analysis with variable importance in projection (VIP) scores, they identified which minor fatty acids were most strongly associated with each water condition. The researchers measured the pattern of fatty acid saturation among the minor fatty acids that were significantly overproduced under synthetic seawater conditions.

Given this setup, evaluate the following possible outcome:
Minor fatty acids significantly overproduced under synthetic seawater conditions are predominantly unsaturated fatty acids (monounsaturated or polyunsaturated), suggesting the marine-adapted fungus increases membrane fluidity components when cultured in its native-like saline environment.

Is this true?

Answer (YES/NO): NO